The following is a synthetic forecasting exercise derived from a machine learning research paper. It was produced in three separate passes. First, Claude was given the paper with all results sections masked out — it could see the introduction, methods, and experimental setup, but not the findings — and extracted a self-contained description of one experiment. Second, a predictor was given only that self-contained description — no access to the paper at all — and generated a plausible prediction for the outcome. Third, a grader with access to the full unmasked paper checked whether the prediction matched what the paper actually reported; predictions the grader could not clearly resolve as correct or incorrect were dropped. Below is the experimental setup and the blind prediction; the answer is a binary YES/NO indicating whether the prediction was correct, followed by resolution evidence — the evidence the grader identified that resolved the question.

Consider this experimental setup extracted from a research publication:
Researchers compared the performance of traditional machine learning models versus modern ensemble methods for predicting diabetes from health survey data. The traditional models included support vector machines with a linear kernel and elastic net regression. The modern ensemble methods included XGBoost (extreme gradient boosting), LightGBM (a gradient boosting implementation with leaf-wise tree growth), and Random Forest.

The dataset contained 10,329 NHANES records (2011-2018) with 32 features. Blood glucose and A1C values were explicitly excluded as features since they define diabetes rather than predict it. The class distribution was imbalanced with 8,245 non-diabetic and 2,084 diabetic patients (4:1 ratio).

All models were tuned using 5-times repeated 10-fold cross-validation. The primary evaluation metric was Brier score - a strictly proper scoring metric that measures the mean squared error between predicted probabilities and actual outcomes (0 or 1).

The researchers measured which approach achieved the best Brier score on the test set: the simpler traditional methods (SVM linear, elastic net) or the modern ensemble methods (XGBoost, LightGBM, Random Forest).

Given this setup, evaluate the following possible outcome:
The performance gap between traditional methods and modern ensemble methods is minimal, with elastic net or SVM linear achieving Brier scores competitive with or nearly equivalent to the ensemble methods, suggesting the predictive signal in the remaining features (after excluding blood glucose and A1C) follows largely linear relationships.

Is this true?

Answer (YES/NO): NO